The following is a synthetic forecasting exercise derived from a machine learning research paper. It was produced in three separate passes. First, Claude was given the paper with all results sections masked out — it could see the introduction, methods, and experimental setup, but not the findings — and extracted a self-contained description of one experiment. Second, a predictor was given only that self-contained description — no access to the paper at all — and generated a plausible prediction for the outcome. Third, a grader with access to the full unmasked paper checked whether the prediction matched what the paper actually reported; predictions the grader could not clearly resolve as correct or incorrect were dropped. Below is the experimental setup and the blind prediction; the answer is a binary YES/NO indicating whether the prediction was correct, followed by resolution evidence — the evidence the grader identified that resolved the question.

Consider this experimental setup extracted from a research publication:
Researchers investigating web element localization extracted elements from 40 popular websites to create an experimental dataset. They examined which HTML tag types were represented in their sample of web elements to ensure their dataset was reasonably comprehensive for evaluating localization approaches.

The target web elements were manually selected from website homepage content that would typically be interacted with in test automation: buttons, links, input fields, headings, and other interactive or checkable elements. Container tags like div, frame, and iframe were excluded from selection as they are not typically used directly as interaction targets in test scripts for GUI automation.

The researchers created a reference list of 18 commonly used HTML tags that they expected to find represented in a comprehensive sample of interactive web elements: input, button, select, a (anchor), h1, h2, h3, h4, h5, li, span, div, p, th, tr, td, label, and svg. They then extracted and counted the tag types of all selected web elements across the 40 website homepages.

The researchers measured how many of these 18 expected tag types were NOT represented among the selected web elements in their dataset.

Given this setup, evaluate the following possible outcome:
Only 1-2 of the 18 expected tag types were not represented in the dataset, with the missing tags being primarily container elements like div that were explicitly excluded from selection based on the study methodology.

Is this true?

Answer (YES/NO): NO